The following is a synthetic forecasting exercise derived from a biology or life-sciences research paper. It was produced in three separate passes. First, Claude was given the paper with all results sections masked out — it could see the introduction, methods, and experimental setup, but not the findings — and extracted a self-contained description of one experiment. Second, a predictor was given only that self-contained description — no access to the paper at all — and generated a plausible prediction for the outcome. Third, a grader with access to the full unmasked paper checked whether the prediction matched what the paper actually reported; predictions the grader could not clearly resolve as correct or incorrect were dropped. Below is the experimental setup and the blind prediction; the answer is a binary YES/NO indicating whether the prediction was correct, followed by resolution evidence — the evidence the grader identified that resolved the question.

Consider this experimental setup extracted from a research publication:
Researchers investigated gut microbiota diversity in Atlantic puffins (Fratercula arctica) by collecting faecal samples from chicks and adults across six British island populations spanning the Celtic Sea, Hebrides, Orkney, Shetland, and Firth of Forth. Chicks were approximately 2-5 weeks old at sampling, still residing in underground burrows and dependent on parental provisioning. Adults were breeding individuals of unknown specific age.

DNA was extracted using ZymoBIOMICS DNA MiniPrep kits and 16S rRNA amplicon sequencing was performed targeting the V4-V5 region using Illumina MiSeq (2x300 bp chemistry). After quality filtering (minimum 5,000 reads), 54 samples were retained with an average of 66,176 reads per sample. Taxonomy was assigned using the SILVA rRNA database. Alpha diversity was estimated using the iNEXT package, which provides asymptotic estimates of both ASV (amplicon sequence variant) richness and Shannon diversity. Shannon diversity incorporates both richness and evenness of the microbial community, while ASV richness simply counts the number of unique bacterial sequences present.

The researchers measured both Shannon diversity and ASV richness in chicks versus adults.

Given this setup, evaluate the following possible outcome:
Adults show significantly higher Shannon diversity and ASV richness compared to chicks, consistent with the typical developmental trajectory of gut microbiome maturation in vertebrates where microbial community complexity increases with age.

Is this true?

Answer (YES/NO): NO